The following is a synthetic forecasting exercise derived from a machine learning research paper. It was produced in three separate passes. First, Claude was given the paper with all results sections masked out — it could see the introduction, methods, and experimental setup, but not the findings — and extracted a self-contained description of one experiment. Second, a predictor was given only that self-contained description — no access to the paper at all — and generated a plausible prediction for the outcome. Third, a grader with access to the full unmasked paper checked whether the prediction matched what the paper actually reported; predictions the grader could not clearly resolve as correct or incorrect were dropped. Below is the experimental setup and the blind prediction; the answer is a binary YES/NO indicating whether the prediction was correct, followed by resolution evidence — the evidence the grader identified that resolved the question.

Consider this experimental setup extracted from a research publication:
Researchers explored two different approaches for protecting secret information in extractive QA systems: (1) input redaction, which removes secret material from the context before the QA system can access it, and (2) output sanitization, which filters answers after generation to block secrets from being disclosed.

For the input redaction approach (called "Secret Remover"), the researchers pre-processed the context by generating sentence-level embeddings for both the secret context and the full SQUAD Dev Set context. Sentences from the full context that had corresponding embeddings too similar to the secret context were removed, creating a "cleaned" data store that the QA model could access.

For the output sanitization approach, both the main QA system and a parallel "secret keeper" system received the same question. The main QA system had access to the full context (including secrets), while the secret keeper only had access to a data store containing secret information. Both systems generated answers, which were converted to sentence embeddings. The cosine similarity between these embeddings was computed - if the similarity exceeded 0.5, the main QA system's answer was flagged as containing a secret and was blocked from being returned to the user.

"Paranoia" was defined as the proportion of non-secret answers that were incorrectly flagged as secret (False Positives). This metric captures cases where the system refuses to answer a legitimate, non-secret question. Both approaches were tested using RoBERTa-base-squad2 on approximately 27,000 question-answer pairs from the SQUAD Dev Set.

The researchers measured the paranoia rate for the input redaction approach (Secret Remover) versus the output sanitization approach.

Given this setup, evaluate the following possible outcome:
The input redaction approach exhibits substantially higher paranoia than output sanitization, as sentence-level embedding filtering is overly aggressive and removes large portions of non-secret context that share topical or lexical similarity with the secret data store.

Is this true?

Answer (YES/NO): NO